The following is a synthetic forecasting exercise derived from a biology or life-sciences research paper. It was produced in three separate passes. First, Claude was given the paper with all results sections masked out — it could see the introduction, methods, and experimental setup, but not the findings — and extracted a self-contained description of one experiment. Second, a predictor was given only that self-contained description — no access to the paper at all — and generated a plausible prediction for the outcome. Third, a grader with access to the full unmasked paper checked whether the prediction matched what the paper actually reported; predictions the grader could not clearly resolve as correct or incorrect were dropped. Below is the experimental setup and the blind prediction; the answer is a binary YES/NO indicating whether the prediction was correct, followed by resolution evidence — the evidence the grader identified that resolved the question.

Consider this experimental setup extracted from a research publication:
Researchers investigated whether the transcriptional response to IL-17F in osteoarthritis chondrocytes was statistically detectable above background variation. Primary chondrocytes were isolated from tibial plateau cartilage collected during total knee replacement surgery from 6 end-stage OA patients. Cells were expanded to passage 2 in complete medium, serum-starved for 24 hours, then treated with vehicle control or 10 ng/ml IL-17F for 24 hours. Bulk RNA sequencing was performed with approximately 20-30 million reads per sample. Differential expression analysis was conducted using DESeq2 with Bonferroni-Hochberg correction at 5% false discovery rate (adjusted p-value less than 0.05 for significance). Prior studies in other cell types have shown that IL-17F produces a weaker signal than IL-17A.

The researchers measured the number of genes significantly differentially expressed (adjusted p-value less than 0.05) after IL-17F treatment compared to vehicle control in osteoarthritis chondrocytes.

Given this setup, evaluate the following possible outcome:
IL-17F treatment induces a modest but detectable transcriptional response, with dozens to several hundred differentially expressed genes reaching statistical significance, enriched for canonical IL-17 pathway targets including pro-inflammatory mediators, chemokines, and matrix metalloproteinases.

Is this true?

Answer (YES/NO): NO